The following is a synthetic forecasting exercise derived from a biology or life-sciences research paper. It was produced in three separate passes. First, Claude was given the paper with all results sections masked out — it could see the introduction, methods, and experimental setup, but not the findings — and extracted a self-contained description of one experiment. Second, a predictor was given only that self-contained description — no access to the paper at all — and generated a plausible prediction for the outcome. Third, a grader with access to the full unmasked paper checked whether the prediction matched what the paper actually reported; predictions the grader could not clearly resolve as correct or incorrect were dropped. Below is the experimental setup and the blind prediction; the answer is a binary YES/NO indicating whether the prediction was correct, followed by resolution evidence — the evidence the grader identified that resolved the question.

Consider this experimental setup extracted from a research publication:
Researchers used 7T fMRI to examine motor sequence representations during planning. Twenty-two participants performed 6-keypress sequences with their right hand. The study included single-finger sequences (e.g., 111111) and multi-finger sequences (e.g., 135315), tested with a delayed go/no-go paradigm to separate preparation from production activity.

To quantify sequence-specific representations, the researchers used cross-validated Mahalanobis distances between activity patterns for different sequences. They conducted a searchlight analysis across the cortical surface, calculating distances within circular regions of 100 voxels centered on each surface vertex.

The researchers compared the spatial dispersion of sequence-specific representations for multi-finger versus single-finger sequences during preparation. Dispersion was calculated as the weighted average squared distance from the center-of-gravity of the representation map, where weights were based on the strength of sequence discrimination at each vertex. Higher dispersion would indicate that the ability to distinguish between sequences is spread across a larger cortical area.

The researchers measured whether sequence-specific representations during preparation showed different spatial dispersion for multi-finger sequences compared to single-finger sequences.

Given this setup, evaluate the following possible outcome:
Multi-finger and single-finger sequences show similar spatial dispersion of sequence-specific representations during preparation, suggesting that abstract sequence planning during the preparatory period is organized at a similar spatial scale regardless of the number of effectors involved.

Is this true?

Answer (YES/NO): NO